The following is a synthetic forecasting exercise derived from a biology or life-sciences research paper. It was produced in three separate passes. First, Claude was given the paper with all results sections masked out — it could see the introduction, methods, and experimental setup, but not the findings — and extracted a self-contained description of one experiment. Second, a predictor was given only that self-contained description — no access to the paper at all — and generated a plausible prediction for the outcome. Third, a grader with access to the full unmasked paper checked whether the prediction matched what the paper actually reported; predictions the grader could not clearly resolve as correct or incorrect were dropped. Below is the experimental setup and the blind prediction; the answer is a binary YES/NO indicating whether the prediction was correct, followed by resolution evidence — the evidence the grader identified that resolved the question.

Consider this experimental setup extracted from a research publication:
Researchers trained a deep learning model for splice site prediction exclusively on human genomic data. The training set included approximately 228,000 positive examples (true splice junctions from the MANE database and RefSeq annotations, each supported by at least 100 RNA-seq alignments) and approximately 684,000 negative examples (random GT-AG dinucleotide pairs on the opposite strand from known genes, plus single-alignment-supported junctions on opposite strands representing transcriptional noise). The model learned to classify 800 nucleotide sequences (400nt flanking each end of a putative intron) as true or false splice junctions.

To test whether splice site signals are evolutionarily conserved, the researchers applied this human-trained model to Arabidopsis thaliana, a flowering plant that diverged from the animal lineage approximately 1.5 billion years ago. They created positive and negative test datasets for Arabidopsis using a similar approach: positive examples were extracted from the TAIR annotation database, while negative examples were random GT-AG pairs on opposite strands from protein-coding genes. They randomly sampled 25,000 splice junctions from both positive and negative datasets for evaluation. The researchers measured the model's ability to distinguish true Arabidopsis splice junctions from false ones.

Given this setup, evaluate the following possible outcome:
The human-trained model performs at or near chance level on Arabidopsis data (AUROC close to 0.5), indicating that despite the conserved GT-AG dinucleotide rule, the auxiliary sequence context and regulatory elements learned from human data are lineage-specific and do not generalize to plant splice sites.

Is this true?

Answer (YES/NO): NO